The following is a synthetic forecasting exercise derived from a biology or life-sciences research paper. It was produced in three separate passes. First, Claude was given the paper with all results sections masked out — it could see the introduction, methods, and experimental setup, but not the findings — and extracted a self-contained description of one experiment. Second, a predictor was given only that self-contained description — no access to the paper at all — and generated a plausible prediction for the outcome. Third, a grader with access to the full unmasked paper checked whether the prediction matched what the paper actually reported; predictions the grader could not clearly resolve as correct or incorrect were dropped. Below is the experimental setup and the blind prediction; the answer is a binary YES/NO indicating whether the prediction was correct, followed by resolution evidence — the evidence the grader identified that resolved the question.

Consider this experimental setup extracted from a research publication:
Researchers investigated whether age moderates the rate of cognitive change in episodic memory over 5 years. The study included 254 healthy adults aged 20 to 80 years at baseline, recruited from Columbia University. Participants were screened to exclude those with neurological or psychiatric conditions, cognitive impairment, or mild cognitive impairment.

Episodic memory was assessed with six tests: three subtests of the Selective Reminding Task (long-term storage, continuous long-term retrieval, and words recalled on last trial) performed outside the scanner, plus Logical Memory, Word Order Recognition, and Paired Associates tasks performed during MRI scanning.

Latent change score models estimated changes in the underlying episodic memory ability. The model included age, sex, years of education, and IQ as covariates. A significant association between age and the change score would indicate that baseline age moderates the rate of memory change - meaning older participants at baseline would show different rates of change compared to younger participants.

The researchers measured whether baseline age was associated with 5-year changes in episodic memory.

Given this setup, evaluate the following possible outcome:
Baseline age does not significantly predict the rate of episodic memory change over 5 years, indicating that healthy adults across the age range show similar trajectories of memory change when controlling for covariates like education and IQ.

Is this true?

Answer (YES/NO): NO